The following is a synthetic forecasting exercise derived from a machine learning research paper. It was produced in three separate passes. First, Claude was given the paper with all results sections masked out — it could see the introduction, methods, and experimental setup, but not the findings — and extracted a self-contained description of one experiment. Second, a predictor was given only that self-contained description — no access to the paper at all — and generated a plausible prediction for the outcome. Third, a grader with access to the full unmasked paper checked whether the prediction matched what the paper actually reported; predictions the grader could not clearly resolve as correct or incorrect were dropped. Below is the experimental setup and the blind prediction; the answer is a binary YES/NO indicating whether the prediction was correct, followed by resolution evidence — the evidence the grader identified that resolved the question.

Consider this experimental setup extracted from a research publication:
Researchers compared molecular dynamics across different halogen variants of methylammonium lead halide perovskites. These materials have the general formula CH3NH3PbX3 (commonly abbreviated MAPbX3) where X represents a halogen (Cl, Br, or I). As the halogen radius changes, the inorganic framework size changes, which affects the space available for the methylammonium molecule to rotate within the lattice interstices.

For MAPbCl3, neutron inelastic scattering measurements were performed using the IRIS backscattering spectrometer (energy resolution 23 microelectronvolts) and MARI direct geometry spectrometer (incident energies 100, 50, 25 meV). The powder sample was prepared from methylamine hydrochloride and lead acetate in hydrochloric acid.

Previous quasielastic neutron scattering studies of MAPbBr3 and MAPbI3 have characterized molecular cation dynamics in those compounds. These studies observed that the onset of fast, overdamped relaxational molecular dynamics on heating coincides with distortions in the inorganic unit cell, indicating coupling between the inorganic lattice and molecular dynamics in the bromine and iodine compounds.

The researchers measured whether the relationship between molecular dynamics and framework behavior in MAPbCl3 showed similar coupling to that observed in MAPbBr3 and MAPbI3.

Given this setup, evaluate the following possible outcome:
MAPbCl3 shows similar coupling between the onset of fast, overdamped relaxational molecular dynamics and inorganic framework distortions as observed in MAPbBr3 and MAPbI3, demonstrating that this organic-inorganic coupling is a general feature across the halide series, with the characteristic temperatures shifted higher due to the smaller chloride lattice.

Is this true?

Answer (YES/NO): NO